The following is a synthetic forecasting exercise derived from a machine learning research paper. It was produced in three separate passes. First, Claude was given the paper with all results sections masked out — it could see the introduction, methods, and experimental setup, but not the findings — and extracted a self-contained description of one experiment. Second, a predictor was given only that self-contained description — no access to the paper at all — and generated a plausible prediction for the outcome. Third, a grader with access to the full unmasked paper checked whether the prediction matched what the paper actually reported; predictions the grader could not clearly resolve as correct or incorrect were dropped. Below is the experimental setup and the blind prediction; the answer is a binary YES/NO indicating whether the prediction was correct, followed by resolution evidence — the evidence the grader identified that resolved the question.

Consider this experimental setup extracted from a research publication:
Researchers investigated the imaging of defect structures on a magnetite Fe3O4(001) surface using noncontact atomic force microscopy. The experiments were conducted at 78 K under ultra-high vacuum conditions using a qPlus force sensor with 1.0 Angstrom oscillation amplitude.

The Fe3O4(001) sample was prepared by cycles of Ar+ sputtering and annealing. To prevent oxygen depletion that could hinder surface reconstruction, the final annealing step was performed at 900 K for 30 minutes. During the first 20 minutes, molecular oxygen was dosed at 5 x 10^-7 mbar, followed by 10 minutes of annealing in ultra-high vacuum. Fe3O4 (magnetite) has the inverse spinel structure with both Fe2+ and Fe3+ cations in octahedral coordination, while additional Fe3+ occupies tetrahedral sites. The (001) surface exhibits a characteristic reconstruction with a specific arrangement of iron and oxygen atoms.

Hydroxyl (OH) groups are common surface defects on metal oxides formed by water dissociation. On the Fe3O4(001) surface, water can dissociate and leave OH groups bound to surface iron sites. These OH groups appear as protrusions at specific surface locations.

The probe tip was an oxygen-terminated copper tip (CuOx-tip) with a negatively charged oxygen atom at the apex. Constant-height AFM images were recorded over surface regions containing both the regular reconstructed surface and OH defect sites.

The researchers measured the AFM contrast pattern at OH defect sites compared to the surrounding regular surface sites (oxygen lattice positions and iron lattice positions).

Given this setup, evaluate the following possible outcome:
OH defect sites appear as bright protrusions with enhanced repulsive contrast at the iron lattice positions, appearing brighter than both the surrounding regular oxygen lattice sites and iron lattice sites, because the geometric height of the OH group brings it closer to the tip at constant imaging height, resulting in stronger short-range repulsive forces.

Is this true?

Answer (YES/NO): NO